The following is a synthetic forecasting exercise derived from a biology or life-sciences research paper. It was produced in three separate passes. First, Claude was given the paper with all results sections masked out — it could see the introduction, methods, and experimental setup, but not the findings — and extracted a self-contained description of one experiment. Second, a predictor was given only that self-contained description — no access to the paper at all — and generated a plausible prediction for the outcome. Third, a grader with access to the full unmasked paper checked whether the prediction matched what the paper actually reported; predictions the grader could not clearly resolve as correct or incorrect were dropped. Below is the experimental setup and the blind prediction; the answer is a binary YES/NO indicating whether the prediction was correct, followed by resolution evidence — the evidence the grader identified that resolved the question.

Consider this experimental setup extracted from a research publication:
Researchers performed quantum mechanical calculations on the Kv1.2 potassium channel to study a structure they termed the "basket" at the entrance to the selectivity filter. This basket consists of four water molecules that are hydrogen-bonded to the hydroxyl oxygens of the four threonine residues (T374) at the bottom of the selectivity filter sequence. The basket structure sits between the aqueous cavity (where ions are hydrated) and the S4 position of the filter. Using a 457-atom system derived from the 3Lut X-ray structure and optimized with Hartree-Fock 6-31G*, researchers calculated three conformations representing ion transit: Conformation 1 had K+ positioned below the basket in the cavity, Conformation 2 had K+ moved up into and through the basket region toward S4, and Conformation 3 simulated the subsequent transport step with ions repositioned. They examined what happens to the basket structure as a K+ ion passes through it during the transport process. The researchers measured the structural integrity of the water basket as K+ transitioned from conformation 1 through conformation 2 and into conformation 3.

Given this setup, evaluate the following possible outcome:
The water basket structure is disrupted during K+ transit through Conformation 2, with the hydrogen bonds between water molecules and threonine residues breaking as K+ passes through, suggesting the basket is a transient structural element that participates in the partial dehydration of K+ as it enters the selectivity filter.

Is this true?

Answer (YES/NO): YES